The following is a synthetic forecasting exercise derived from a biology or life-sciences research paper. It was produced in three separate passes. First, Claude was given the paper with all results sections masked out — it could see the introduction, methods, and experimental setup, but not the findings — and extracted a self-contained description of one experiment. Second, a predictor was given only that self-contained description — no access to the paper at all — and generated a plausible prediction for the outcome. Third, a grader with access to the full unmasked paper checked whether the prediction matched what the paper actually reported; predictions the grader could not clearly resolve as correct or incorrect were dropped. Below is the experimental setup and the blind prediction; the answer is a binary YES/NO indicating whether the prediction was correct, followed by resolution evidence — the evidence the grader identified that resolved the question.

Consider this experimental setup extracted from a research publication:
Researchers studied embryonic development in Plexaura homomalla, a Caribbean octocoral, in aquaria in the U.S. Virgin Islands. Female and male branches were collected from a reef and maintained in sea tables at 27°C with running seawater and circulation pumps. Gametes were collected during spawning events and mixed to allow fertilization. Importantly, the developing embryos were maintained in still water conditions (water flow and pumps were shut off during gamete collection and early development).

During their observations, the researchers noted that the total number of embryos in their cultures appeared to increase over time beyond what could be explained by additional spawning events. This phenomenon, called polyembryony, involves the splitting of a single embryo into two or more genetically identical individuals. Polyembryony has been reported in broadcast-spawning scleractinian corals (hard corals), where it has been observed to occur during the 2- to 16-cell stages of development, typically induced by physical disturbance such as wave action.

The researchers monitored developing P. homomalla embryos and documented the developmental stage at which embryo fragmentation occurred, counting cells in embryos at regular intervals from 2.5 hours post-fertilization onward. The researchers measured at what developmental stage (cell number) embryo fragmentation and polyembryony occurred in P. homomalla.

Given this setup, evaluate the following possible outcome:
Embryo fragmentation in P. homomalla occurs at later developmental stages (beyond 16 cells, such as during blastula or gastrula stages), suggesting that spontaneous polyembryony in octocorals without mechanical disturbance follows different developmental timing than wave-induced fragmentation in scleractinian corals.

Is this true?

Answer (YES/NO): YES